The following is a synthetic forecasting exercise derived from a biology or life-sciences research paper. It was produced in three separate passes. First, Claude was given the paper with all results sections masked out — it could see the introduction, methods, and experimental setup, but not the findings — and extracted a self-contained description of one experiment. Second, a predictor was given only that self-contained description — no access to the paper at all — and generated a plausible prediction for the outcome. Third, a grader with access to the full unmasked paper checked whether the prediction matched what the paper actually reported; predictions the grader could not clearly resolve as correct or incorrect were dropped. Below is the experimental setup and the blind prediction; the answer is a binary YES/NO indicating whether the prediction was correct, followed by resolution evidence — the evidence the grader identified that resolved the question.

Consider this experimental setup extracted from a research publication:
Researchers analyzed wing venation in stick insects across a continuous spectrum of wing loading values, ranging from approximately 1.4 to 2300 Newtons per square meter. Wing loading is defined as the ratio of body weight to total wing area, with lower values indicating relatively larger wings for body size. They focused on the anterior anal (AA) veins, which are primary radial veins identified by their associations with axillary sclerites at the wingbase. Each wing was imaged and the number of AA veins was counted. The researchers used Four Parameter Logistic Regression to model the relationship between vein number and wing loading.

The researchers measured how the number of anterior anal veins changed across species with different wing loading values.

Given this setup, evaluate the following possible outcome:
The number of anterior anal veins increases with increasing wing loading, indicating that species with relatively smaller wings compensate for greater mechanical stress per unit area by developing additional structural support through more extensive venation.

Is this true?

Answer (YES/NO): NO